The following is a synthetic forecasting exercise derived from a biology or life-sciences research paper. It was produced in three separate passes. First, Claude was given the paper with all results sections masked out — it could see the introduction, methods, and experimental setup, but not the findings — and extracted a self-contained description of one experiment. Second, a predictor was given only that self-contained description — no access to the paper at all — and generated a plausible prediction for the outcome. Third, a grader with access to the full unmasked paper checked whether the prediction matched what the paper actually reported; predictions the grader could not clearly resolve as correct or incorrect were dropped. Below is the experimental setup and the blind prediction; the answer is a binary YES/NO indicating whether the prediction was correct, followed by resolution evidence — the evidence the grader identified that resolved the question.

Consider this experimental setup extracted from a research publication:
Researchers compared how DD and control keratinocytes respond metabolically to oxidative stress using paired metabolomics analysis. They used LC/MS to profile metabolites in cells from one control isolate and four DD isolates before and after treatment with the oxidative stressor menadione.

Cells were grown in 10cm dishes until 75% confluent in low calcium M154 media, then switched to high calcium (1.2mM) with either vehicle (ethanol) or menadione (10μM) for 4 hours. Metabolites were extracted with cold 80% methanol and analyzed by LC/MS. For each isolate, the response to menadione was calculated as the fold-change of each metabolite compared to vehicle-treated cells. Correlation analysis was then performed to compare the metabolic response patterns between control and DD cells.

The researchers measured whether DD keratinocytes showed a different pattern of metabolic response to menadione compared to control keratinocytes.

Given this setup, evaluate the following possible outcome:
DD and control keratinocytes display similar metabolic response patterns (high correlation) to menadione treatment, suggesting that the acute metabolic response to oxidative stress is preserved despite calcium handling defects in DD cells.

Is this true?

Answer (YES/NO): NO